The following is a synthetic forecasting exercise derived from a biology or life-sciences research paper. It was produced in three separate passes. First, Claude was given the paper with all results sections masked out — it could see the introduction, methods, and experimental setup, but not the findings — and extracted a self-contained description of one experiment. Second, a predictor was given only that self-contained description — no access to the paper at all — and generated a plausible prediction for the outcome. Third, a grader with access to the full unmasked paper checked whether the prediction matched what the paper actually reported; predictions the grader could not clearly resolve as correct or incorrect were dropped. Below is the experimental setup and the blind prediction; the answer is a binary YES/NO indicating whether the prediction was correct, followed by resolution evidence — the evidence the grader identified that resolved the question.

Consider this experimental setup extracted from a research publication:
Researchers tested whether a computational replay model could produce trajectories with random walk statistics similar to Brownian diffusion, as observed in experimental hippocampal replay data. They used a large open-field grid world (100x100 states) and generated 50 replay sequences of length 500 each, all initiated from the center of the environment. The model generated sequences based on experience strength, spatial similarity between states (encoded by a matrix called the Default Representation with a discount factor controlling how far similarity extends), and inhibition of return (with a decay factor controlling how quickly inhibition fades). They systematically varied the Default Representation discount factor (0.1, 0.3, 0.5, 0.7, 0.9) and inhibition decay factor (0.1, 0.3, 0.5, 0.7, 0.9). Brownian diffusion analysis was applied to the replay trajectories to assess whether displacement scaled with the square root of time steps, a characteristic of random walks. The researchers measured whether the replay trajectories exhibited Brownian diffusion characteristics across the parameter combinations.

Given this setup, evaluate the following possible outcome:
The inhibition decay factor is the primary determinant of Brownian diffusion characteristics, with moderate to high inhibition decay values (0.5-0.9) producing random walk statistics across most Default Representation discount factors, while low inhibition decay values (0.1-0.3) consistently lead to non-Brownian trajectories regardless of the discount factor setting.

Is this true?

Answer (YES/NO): NO